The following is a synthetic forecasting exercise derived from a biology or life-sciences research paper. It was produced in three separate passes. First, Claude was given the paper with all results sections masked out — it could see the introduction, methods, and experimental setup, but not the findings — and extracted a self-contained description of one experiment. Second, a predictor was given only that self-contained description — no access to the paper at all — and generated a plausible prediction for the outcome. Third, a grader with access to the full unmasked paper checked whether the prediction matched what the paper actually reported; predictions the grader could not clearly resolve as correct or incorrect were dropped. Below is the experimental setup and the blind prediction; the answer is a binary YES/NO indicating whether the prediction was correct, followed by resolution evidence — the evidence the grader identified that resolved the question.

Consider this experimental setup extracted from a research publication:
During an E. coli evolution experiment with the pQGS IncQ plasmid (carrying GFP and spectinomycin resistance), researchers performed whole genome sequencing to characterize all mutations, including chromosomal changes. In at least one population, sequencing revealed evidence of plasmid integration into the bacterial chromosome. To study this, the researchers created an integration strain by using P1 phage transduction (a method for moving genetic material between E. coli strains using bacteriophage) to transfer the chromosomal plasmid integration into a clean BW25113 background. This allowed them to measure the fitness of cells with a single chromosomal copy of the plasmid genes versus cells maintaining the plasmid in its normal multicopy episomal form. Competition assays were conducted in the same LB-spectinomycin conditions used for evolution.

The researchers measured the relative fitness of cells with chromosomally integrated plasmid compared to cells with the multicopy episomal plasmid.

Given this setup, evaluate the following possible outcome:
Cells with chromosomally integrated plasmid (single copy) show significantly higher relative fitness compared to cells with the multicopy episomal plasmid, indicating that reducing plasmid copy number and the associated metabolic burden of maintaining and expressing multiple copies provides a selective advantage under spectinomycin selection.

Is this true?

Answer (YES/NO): YES